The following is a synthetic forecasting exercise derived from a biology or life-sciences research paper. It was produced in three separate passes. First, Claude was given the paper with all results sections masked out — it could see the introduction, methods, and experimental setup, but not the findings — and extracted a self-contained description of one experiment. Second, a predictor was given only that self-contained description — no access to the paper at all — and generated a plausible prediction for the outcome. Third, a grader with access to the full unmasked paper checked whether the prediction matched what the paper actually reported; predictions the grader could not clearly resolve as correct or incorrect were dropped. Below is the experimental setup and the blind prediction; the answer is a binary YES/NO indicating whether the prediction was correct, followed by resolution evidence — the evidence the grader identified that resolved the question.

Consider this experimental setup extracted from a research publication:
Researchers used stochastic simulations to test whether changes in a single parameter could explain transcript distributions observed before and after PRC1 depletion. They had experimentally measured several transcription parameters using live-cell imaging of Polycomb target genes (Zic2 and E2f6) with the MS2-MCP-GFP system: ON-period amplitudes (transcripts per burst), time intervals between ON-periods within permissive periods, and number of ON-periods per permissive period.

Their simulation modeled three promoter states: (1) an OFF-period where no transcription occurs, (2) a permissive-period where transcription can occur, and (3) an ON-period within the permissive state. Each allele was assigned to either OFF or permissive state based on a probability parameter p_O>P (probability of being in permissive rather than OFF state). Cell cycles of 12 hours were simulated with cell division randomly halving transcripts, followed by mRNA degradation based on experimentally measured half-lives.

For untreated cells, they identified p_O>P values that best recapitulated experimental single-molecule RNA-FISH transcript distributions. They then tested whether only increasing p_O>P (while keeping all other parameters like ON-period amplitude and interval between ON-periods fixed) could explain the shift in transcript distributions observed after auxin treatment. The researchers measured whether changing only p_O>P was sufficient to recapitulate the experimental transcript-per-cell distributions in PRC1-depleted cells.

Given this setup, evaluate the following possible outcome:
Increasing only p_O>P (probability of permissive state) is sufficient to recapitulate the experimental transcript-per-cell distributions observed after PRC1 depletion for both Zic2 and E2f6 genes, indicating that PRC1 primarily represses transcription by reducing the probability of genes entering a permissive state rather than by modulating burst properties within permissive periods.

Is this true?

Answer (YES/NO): YES